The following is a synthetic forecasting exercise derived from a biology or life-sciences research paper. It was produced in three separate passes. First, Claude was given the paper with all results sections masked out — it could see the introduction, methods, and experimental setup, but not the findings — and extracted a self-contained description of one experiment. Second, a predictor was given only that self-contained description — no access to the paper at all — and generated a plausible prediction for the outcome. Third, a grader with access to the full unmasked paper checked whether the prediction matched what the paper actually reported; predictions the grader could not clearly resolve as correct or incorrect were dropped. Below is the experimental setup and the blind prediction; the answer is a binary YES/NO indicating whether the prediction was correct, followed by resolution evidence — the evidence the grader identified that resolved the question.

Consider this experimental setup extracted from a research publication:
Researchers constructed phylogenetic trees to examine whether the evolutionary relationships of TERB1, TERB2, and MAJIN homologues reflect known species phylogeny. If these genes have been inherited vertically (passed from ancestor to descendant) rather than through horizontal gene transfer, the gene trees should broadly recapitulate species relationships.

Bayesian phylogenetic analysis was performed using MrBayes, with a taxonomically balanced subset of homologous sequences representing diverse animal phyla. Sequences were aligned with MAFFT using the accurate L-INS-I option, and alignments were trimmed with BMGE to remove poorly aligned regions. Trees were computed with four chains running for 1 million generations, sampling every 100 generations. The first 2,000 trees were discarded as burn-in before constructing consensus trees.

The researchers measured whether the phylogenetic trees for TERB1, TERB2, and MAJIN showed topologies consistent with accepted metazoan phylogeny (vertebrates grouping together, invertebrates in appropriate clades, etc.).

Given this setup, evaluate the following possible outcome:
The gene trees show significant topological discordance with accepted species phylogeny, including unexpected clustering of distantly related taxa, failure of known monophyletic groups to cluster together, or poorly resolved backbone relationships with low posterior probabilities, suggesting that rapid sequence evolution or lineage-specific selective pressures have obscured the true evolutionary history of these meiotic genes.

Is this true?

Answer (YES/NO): NO